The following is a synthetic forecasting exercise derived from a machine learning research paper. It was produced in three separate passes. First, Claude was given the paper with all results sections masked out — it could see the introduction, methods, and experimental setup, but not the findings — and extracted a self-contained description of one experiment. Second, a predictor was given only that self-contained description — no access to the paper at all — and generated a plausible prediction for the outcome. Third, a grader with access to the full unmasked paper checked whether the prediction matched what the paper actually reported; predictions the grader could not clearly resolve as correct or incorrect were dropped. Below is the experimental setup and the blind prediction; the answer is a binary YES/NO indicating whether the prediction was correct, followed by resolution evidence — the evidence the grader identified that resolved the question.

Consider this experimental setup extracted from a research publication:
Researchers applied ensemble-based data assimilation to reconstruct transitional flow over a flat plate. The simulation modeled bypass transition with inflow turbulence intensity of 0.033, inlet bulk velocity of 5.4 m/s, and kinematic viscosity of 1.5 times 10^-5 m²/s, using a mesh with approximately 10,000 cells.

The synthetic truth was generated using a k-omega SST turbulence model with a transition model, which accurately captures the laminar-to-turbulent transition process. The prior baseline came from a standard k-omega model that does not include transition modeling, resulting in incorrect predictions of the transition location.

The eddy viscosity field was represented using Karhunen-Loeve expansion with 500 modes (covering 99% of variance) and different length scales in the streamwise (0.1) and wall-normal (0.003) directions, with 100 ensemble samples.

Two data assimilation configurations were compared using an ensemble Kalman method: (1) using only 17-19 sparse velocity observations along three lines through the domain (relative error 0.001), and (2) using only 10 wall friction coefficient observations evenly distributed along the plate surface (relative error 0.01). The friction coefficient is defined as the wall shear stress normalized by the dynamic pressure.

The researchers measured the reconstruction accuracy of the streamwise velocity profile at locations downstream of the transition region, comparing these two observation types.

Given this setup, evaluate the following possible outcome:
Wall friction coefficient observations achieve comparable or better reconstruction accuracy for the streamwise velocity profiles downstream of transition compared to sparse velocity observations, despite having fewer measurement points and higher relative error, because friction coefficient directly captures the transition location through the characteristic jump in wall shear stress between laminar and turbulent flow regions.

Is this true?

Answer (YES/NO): NO